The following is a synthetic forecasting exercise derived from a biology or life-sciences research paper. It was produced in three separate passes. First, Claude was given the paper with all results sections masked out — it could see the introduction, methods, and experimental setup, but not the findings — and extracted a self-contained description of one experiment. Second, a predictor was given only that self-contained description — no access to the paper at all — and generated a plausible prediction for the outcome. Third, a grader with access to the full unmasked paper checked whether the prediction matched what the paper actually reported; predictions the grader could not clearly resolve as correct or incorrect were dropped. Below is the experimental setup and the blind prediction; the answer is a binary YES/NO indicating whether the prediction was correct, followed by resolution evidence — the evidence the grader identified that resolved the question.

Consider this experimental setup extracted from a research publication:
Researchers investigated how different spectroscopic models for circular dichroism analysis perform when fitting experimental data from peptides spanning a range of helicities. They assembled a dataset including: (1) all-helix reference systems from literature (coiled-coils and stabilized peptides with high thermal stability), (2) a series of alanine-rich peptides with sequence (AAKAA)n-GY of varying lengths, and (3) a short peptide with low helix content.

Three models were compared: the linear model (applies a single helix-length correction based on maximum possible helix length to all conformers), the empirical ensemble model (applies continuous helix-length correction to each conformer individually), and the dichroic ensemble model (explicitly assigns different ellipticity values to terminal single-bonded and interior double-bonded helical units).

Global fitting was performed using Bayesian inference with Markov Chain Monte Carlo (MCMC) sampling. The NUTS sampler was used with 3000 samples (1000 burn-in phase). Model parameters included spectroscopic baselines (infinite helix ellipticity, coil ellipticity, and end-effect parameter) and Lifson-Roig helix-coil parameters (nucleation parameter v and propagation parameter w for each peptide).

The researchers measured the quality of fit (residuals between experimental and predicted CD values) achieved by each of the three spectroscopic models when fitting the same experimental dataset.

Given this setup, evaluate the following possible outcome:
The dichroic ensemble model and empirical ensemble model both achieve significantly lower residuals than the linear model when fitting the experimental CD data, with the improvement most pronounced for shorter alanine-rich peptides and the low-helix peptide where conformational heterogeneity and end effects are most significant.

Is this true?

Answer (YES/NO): NO